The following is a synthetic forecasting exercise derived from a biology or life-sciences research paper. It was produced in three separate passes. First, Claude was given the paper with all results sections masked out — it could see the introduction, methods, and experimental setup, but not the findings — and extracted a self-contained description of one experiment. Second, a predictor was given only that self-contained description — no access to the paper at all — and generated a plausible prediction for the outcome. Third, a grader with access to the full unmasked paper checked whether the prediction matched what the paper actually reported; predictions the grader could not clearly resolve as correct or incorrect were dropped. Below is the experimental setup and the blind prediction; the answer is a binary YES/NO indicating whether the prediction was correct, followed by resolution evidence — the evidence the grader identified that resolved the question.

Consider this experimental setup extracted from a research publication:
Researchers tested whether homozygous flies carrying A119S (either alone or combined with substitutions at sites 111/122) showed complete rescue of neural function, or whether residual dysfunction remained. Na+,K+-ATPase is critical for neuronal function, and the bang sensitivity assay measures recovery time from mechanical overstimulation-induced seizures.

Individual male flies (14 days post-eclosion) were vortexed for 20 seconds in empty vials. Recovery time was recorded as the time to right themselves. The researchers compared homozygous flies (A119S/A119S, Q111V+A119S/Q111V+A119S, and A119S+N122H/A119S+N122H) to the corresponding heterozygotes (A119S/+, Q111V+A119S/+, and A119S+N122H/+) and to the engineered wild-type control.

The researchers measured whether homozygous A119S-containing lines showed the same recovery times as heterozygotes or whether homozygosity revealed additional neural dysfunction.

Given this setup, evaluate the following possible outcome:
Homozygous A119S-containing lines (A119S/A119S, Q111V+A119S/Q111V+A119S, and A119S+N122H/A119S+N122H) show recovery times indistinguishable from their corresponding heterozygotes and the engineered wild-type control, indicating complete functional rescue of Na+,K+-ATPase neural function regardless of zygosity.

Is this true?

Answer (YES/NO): NO